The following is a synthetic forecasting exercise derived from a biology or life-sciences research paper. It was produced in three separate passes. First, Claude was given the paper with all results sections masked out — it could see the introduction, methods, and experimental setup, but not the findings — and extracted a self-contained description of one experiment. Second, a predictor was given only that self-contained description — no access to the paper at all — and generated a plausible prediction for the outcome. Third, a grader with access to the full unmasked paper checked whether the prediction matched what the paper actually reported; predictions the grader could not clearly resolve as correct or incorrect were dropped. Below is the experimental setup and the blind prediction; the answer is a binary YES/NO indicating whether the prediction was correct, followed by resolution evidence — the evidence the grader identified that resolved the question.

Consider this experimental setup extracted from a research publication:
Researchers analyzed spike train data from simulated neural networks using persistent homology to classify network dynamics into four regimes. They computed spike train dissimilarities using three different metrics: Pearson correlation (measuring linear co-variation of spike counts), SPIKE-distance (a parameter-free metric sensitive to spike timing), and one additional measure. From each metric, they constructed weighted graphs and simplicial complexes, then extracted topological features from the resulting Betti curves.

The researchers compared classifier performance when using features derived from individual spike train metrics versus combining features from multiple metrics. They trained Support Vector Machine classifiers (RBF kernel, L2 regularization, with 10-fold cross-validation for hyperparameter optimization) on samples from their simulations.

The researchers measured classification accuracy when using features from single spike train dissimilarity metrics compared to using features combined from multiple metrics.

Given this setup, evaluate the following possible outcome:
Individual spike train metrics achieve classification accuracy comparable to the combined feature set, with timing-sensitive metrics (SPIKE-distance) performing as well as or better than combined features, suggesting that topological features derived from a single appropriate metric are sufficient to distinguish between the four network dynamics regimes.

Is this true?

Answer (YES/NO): NO